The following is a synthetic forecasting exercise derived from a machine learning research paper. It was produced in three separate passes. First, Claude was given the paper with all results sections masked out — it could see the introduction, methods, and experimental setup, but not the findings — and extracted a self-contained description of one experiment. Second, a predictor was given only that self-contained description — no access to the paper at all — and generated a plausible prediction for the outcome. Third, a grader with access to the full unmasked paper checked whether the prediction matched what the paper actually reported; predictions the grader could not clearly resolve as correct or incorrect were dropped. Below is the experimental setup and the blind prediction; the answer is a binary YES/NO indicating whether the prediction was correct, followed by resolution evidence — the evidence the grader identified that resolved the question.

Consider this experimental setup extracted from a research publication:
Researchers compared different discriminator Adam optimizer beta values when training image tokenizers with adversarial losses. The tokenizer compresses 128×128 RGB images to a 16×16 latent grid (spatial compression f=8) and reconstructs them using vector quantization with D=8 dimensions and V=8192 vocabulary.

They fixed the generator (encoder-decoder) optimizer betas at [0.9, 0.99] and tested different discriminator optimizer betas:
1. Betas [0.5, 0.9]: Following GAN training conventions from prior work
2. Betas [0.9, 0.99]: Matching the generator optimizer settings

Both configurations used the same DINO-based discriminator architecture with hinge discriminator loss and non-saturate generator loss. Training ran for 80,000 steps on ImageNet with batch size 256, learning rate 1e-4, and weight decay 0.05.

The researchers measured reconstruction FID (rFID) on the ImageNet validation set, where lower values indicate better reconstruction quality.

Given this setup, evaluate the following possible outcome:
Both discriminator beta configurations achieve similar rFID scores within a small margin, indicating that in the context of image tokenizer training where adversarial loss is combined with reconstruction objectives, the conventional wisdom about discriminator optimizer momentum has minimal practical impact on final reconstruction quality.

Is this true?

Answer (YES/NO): YES